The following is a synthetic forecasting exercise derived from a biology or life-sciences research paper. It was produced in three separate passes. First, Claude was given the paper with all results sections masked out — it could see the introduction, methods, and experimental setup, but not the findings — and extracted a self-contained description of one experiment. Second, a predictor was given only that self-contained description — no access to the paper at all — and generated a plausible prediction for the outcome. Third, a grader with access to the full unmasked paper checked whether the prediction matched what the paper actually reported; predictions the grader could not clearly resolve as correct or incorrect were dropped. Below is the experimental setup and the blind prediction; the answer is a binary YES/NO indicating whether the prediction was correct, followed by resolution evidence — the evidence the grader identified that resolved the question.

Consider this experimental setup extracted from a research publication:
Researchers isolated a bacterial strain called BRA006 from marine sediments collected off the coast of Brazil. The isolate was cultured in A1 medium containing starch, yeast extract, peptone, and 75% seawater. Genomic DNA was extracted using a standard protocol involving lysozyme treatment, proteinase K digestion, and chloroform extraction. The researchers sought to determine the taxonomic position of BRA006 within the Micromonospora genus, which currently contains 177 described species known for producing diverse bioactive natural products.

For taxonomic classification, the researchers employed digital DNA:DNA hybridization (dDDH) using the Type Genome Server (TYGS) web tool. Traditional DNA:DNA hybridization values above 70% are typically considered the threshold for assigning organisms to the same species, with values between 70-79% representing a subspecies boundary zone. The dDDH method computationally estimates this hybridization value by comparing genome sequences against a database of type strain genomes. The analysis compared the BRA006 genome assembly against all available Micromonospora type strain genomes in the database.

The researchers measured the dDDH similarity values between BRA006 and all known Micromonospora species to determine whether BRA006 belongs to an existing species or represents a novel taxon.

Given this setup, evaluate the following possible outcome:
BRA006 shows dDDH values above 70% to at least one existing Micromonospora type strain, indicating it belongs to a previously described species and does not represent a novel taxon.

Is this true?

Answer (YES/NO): NO